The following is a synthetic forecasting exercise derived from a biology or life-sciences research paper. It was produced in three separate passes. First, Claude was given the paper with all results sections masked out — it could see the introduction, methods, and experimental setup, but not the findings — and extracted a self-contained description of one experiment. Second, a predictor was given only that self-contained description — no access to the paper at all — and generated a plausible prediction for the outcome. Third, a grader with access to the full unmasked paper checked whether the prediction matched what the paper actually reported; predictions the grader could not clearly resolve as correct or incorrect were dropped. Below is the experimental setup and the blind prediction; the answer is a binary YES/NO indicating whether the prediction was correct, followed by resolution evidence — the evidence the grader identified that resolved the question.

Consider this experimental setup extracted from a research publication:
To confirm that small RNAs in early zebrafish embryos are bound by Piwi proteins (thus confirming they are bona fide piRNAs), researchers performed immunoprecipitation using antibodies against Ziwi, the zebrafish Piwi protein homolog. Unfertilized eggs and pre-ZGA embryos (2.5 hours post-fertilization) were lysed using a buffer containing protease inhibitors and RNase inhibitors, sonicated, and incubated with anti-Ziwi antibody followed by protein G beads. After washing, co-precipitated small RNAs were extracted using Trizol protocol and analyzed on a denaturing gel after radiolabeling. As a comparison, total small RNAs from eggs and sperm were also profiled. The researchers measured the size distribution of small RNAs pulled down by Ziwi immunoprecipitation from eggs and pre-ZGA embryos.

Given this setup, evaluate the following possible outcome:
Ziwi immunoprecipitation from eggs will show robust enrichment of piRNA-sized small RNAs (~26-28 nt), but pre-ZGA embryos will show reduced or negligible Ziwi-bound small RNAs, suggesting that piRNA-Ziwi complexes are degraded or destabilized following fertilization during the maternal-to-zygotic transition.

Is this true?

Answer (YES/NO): NO